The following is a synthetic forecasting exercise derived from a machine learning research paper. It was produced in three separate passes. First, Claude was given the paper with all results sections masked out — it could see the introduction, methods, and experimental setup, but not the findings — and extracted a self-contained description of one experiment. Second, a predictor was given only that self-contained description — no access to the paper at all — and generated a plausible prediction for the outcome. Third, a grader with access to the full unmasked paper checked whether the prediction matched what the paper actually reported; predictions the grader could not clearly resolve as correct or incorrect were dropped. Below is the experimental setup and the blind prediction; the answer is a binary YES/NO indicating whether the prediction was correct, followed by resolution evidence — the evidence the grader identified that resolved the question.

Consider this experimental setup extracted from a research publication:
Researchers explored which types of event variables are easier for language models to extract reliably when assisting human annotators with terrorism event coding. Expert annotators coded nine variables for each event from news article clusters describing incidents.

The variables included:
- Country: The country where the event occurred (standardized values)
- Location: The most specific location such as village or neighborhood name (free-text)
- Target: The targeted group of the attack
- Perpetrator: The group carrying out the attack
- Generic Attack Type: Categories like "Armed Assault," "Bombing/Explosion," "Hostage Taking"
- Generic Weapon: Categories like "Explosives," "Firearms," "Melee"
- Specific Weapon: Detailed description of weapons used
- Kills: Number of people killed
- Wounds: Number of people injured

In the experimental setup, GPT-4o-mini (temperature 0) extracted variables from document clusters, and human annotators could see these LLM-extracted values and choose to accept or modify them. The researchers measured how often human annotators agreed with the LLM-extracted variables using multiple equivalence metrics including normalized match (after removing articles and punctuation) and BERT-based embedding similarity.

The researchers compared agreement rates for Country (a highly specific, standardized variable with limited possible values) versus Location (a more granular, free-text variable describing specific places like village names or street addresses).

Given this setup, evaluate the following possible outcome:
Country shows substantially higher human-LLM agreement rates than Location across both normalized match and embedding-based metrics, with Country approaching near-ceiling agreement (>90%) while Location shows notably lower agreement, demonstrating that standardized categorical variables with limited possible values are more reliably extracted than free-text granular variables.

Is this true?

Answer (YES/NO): YES